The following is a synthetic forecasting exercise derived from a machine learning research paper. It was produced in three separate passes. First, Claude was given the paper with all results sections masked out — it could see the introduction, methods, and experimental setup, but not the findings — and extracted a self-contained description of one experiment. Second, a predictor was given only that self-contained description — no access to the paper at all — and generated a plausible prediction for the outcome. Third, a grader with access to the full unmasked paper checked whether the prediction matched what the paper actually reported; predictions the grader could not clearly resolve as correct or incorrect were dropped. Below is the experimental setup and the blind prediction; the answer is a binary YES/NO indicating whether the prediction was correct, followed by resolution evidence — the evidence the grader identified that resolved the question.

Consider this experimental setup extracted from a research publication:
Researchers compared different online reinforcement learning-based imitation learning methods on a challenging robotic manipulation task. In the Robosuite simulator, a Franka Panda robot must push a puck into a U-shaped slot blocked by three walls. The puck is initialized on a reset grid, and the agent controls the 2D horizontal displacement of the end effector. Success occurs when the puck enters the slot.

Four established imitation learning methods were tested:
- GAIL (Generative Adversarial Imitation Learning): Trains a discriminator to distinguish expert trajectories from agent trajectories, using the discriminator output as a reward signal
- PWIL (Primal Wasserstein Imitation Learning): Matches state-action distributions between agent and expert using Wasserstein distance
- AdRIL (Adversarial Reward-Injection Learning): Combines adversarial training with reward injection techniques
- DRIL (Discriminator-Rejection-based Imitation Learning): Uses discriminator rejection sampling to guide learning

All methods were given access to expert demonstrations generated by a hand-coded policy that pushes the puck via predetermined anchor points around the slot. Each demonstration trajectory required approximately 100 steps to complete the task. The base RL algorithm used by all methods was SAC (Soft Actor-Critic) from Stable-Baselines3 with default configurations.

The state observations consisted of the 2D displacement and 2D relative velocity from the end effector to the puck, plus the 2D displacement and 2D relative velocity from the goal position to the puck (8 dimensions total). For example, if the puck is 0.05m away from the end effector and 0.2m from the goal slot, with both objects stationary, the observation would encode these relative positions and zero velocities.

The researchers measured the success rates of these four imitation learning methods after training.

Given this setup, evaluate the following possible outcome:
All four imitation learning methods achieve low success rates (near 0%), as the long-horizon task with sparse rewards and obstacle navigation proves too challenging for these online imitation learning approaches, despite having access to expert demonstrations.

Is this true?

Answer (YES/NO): YES